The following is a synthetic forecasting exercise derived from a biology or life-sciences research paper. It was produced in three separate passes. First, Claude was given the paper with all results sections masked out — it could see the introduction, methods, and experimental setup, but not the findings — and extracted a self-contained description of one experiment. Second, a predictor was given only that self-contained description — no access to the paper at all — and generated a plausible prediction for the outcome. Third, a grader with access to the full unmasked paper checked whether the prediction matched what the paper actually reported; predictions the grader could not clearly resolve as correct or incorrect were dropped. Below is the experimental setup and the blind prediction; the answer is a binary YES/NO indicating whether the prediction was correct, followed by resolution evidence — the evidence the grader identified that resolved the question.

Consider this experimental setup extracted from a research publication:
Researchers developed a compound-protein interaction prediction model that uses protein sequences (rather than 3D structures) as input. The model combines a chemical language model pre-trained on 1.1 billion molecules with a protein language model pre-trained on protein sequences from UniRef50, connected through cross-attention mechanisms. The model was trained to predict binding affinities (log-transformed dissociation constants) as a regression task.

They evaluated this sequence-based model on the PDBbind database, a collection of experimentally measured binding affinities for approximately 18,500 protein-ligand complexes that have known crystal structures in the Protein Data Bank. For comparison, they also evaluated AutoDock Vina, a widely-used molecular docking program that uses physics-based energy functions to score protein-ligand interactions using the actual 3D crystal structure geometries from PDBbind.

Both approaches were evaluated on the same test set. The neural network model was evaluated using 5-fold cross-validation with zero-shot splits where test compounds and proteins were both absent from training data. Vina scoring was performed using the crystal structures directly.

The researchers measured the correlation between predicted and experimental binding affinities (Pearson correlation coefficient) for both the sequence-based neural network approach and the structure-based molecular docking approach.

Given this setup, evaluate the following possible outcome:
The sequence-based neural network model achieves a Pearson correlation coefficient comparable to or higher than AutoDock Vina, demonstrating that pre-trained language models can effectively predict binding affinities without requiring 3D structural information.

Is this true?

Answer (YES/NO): YES